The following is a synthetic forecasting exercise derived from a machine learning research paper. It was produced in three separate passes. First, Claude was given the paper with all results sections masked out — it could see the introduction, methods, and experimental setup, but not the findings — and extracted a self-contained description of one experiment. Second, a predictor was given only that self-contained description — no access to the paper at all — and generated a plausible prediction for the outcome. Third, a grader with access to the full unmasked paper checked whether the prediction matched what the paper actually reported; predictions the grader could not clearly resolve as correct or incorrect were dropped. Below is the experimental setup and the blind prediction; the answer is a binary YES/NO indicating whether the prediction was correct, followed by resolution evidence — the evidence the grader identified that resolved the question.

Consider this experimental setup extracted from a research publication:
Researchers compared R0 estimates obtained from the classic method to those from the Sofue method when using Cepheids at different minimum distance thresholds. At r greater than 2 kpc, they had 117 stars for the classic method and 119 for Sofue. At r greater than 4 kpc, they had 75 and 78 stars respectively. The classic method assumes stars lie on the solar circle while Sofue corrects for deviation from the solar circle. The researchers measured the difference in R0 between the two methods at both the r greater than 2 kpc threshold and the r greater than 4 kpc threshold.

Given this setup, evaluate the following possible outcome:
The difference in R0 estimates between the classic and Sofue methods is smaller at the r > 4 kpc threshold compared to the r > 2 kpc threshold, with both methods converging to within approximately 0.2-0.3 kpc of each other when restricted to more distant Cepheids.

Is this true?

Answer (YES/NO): NO